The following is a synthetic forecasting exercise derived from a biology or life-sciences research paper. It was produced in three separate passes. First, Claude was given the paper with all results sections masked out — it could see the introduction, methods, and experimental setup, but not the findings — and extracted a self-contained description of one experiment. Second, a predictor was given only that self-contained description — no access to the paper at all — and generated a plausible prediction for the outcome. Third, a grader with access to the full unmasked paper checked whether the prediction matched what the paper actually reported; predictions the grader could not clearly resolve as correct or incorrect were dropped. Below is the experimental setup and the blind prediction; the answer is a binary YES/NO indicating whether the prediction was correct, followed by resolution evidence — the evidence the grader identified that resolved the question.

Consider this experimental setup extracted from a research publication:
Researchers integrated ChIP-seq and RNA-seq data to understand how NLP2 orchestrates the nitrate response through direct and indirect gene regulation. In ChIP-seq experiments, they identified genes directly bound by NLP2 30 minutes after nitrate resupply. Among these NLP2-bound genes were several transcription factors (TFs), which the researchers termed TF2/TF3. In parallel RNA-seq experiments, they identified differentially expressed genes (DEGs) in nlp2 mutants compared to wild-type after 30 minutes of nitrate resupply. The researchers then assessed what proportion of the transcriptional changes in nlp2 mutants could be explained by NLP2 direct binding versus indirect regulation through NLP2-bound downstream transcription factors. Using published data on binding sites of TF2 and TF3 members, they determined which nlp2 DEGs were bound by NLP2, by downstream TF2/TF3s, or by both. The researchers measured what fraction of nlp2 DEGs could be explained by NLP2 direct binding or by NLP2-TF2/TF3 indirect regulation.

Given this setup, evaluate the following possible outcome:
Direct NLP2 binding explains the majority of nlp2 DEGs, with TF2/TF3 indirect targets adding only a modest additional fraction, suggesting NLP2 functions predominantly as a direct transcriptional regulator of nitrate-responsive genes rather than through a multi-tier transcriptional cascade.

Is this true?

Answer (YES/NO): NO